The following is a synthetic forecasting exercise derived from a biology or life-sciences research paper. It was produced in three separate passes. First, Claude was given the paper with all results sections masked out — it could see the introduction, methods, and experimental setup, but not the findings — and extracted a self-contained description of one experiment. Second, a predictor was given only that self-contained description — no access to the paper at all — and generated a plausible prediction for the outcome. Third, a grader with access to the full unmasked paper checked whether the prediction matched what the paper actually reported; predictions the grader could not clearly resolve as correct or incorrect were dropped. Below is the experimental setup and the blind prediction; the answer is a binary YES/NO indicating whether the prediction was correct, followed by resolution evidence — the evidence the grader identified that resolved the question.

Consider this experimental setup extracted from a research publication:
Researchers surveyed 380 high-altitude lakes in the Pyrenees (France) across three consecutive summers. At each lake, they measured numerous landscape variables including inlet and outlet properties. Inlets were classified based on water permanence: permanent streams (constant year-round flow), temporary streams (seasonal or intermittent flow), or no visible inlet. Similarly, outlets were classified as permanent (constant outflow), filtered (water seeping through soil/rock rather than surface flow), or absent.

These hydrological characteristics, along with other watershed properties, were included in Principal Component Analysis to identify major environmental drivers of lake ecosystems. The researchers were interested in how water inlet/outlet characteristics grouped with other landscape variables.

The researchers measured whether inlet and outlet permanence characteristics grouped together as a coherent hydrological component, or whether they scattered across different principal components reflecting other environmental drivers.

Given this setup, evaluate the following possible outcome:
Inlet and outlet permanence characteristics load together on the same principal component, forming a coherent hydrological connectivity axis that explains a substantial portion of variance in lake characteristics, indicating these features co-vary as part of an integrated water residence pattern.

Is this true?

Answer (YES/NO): YES